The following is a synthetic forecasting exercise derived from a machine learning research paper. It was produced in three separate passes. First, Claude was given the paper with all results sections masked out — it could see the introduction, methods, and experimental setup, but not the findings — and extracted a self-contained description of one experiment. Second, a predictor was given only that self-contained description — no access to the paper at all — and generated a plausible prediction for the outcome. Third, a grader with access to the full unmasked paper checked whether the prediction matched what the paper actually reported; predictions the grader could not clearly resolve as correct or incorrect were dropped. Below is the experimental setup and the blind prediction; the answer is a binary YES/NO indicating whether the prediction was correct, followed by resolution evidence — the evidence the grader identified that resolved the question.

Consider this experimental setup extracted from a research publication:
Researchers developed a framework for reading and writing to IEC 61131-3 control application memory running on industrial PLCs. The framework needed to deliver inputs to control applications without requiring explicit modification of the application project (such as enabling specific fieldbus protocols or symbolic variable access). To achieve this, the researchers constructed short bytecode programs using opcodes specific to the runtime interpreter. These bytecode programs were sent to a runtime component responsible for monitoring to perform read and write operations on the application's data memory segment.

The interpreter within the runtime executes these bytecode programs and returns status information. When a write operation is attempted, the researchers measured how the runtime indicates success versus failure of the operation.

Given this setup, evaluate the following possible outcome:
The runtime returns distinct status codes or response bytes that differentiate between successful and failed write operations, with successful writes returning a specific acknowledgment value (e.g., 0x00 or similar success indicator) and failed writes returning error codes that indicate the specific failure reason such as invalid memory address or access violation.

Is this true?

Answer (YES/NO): NO